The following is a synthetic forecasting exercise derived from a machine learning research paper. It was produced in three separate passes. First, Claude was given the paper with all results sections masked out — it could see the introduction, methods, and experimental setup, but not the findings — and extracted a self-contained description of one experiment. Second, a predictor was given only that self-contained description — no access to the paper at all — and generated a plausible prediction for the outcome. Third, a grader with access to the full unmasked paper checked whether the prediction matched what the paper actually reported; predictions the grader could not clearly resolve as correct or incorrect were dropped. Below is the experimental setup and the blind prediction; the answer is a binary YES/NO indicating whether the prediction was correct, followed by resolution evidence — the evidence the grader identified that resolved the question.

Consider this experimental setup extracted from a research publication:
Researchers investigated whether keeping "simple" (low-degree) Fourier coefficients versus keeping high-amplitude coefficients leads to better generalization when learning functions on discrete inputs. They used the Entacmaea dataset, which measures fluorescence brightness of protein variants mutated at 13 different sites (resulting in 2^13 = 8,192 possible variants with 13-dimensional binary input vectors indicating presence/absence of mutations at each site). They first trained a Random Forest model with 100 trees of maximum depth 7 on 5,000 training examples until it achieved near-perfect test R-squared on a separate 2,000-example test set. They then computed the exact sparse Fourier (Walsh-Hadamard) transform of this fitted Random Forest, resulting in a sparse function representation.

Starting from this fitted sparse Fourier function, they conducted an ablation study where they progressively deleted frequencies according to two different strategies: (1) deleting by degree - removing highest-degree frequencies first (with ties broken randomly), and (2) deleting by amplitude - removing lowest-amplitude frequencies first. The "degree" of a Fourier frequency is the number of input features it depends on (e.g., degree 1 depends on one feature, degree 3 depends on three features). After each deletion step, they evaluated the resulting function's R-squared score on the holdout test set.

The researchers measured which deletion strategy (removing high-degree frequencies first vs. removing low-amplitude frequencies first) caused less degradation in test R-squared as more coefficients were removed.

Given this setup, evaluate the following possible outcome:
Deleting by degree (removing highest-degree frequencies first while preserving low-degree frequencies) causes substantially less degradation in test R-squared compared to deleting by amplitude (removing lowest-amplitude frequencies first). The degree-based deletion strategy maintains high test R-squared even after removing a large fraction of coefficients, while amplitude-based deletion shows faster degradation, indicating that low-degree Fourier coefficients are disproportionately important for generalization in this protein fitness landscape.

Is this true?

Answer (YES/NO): NO